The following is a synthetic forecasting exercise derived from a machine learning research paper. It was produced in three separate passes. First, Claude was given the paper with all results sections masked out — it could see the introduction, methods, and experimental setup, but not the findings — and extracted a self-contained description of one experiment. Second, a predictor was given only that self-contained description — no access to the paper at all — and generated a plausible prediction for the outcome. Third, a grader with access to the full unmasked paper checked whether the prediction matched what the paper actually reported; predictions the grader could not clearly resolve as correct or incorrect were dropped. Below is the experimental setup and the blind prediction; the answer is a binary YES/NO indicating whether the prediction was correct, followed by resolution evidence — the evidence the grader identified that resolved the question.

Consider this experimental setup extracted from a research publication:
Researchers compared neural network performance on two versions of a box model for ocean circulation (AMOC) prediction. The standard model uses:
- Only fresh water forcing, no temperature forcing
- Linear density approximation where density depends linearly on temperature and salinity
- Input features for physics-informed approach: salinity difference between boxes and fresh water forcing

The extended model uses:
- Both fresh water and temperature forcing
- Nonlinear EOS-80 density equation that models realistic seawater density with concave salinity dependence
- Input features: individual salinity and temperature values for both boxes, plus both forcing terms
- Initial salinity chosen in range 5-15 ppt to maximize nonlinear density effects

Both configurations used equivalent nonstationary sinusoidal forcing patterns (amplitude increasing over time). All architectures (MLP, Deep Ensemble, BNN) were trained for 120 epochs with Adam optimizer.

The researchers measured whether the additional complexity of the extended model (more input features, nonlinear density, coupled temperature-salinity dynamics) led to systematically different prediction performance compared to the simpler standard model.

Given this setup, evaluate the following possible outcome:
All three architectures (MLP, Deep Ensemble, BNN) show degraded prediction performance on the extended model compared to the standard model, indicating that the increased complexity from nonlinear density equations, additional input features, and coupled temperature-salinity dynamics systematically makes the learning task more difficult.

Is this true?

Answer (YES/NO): NO